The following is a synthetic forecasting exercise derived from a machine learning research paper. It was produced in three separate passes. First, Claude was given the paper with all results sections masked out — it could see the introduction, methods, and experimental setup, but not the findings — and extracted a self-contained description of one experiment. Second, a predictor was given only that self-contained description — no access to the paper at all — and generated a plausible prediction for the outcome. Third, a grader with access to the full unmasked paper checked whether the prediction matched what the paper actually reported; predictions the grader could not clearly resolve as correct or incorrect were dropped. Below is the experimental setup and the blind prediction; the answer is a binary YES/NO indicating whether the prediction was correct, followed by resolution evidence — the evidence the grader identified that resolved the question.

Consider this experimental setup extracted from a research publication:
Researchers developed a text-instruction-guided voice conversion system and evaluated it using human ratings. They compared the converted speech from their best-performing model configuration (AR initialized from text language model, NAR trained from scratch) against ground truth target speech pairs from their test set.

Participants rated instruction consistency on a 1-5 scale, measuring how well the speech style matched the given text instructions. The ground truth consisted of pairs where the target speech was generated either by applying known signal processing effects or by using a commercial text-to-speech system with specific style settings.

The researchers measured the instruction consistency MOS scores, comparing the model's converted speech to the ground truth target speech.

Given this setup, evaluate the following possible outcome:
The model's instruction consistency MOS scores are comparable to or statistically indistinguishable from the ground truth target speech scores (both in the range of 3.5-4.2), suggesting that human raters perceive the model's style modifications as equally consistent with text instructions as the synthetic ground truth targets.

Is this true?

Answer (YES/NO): NO